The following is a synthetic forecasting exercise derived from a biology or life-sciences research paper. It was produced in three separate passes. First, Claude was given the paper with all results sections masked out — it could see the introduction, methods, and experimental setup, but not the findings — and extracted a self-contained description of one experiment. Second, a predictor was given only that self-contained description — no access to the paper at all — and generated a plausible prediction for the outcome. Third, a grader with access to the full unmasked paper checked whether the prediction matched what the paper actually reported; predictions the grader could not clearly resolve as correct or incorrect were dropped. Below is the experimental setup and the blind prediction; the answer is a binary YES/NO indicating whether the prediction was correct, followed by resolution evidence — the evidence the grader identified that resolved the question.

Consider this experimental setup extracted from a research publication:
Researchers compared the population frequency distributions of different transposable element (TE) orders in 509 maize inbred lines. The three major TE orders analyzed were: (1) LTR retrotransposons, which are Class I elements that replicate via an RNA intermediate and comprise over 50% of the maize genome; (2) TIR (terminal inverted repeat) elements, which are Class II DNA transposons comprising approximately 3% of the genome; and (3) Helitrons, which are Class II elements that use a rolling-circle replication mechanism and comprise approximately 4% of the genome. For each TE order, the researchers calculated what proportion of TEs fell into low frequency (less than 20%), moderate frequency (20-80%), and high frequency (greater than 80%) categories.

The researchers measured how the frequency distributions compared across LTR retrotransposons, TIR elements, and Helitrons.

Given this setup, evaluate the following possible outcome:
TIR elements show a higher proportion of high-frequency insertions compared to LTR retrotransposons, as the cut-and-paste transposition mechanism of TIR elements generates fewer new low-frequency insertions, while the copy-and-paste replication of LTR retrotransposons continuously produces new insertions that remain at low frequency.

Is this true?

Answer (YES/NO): YES